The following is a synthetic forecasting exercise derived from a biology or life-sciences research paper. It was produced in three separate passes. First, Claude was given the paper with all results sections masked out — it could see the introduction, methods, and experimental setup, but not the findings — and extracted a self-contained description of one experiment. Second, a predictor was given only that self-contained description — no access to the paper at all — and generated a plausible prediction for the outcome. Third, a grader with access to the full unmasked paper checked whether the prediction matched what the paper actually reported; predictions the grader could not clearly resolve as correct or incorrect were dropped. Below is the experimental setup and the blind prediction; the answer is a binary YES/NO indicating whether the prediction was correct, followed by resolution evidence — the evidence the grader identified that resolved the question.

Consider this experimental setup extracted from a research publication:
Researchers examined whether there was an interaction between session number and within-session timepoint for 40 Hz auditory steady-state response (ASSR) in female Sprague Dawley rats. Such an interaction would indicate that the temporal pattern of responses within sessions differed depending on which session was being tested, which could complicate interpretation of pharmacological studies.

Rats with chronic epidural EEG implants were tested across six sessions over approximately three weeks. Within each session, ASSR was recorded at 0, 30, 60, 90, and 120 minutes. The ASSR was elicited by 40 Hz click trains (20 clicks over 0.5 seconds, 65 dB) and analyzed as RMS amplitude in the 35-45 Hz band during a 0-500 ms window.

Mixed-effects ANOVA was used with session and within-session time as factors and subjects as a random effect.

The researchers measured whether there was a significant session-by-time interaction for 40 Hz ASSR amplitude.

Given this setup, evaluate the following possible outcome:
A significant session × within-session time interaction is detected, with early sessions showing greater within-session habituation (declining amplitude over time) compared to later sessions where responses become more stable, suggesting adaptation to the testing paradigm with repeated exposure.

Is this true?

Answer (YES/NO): NO